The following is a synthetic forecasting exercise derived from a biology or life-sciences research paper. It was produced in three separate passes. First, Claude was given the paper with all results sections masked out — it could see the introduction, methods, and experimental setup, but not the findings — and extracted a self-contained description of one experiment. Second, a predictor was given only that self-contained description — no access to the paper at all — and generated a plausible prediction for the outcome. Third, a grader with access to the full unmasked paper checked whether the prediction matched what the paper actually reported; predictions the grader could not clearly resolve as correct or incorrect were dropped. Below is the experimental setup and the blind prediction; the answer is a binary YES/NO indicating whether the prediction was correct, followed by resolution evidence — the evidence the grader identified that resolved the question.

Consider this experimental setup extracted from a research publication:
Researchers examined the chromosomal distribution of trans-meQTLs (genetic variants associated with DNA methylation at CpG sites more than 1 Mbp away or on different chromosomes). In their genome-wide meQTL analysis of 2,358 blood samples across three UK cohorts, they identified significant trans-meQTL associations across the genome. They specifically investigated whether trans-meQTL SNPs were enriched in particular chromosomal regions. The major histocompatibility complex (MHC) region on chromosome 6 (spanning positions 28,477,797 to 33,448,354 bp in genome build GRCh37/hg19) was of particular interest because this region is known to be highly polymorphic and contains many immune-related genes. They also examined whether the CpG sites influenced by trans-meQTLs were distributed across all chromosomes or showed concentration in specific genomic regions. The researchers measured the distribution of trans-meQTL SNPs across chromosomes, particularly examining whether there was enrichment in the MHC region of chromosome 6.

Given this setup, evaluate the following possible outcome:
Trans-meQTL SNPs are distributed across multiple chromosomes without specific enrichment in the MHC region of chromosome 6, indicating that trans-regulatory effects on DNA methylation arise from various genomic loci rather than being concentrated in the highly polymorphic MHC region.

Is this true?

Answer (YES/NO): NO